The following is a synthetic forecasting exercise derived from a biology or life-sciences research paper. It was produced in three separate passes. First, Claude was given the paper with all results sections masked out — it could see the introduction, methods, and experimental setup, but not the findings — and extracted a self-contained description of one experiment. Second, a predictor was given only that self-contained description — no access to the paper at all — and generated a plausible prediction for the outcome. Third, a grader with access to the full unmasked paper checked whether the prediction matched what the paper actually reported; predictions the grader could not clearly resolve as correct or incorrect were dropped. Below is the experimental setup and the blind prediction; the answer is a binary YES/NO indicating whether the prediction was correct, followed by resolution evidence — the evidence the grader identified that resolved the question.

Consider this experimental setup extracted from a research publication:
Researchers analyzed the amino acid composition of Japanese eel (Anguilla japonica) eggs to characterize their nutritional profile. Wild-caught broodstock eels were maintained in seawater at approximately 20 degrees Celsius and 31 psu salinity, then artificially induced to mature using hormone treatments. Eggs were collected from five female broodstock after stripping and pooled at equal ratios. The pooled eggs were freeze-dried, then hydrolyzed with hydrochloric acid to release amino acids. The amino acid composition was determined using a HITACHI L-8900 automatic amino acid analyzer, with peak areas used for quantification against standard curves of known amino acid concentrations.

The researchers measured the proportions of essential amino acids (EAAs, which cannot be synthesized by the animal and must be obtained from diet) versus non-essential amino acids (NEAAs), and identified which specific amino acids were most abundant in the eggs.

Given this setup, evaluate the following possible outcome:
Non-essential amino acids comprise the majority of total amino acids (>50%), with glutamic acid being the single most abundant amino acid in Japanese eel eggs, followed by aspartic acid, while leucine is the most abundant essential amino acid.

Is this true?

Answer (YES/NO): NO